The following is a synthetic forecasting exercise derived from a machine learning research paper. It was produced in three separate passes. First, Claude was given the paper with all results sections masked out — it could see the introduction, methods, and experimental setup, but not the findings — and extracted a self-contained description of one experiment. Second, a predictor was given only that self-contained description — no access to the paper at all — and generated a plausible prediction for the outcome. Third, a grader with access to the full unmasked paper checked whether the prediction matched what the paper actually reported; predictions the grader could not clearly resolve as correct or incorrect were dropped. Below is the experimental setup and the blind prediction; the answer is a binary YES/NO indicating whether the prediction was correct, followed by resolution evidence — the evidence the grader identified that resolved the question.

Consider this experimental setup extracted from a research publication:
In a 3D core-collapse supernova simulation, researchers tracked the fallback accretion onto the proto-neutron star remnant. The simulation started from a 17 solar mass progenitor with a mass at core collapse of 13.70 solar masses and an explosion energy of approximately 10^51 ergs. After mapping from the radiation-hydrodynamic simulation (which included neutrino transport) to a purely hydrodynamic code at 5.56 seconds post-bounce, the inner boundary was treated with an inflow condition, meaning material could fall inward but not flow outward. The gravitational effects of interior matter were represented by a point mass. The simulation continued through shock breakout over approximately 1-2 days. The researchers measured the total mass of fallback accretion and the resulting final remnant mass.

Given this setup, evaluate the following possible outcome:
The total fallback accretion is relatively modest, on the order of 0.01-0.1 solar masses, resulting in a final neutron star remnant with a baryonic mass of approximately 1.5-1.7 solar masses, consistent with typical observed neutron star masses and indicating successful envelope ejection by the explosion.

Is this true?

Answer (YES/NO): NO